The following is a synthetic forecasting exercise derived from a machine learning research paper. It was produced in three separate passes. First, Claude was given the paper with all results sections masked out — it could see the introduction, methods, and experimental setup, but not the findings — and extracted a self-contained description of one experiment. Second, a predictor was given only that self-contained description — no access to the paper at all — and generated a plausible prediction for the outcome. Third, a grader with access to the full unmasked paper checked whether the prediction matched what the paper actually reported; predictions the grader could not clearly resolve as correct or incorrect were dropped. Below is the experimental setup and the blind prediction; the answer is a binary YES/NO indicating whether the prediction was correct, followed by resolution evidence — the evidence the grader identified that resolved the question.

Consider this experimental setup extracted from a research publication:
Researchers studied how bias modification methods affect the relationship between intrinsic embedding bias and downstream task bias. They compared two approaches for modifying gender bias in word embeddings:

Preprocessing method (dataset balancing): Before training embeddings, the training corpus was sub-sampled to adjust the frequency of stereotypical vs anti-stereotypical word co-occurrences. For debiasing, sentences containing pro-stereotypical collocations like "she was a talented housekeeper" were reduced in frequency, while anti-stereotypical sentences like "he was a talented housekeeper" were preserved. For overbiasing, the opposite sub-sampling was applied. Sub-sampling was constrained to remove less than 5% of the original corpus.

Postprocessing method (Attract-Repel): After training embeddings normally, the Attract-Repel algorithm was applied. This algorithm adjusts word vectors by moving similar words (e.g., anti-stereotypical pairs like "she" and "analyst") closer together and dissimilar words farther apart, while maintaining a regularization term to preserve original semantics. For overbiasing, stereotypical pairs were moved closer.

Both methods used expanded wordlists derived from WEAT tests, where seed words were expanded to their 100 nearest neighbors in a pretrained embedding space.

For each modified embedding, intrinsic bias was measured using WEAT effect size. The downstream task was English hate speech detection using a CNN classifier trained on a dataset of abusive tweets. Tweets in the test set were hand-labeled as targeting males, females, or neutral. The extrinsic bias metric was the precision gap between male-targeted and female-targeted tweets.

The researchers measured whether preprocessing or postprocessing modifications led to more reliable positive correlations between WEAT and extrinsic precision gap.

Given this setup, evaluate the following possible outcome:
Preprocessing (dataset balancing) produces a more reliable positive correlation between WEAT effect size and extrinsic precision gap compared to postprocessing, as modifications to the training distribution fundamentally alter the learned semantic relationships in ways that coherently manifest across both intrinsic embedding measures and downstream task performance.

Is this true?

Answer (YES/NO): NO